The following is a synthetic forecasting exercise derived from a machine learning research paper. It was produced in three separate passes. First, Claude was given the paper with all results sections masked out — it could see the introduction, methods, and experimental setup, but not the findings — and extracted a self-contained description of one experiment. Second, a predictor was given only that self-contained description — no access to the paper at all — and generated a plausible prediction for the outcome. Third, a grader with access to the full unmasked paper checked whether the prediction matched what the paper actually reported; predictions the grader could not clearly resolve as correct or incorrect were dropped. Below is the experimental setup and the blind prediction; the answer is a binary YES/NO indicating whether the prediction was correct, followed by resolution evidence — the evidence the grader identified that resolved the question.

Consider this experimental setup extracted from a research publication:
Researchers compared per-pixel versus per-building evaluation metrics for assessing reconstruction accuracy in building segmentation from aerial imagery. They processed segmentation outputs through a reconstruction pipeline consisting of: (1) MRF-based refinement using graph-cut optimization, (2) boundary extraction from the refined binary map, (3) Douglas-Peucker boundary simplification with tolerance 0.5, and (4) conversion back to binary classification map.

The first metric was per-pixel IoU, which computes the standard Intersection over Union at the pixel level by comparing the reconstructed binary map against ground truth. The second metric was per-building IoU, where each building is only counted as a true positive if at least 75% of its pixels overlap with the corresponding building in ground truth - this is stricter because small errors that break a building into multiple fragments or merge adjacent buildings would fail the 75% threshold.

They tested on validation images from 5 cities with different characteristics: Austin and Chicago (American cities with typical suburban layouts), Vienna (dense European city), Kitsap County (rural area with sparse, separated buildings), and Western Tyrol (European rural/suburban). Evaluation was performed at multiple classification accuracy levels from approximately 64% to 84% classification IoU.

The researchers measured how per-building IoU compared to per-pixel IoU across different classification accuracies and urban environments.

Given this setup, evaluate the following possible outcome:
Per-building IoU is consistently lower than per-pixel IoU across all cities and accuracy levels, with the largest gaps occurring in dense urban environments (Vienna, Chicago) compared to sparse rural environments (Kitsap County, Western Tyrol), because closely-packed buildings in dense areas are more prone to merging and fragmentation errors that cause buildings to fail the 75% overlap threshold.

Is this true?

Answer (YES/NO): NO